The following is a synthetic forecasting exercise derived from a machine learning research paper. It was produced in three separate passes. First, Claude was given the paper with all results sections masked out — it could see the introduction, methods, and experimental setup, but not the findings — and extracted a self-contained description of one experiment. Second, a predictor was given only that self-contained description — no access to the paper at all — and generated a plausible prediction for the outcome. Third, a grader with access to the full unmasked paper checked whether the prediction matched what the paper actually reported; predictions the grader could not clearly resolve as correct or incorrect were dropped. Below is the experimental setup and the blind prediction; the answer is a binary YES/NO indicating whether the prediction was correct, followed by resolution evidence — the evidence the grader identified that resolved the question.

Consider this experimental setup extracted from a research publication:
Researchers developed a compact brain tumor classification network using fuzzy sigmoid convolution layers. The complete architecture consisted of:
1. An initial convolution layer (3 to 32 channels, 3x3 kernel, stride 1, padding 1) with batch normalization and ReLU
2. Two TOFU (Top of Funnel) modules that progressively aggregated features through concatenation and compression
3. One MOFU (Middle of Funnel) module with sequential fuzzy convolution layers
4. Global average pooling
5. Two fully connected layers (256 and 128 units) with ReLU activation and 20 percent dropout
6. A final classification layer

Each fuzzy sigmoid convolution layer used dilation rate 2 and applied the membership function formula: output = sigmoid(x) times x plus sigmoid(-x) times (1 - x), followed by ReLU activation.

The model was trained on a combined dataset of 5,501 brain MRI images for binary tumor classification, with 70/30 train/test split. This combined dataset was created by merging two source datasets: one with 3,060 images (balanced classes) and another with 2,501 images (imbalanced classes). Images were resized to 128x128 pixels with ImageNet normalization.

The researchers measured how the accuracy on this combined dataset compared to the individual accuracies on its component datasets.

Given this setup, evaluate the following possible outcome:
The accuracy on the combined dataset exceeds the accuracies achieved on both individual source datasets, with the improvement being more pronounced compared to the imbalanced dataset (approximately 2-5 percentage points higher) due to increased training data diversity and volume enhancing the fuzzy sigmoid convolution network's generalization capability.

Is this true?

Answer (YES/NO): NO